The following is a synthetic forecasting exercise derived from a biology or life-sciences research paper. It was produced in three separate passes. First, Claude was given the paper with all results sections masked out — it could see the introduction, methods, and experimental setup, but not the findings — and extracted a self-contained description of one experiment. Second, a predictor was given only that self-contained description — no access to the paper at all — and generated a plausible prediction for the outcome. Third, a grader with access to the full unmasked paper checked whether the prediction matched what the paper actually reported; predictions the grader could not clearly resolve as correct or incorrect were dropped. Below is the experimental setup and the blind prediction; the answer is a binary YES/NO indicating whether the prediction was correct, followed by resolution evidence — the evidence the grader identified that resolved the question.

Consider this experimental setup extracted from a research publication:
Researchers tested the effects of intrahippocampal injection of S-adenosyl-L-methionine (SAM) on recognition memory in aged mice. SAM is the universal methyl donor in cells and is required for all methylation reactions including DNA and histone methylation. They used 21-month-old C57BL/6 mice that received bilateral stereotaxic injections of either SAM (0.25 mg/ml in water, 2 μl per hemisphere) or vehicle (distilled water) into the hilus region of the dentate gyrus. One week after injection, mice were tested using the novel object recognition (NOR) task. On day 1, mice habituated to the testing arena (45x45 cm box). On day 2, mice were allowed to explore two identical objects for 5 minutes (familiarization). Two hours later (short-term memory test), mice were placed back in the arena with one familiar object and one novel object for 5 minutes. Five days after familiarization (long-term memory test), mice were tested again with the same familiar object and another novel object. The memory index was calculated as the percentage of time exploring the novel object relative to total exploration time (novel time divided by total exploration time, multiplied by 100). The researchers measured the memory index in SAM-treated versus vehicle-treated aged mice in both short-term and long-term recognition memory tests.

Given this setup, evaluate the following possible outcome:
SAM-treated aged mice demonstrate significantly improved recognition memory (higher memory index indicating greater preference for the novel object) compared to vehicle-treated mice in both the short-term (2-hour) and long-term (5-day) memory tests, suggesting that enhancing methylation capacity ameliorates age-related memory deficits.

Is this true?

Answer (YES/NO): NO